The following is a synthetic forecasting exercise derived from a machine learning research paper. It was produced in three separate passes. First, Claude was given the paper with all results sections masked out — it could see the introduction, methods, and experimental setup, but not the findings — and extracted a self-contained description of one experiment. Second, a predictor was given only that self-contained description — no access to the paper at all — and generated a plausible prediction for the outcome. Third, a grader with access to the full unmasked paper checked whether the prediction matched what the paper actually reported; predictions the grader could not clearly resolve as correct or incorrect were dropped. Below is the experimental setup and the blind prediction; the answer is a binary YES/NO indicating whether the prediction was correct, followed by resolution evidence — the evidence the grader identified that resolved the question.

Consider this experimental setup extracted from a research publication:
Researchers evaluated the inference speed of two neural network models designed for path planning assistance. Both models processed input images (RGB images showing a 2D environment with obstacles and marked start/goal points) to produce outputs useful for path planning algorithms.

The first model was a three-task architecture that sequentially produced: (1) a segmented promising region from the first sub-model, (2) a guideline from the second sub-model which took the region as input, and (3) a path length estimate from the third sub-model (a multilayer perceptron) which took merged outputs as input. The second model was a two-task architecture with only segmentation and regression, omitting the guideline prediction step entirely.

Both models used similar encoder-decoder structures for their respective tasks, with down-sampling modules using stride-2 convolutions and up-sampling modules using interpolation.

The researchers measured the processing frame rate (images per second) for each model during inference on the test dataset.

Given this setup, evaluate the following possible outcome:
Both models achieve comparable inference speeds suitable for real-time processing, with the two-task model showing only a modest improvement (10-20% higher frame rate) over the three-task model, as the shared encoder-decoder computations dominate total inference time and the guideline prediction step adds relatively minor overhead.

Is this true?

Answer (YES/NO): YES